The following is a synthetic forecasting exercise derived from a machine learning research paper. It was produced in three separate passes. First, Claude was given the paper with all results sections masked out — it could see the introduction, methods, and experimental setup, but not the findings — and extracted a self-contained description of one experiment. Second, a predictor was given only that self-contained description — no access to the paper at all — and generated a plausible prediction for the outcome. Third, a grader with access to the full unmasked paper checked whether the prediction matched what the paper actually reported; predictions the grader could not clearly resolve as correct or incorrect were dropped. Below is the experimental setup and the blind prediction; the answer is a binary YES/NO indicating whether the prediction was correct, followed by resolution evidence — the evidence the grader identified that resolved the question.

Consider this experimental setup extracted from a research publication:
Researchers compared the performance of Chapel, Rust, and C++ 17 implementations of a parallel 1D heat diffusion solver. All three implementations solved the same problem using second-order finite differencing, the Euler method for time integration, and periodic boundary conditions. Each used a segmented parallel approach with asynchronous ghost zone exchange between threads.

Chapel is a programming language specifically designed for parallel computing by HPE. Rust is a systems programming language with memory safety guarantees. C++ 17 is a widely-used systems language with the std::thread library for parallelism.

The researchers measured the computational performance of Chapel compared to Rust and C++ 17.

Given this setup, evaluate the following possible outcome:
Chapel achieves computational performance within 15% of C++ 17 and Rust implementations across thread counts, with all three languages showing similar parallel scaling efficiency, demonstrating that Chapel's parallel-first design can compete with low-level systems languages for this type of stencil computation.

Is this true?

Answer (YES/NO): NO